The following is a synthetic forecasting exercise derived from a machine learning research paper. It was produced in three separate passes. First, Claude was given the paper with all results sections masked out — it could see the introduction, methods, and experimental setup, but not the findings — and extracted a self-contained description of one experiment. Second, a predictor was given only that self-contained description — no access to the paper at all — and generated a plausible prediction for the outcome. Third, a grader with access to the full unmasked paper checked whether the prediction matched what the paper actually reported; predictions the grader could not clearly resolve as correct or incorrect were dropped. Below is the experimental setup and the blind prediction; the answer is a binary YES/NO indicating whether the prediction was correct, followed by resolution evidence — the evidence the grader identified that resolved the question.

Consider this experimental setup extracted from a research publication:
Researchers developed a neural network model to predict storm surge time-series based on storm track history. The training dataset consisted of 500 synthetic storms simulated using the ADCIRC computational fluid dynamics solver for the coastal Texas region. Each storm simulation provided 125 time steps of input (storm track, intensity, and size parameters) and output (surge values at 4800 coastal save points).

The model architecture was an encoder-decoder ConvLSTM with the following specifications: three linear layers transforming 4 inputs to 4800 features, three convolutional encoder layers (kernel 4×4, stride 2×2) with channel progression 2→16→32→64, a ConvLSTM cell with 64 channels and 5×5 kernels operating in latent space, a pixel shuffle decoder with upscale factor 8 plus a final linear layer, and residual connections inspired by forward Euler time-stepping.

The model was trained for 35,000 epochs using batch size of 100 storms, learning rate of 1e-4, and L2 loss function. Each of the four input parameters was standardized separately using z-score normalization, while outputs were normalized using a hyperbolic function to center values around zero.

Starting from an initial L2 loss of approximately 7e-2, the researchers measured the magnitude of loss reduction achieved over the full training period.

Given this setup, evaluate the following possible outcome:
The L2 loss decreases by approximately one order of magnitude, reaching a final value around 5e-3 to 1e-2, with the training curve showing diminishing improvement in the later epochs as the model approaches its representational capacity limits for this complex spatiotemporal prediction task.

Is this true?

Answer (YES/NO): NO